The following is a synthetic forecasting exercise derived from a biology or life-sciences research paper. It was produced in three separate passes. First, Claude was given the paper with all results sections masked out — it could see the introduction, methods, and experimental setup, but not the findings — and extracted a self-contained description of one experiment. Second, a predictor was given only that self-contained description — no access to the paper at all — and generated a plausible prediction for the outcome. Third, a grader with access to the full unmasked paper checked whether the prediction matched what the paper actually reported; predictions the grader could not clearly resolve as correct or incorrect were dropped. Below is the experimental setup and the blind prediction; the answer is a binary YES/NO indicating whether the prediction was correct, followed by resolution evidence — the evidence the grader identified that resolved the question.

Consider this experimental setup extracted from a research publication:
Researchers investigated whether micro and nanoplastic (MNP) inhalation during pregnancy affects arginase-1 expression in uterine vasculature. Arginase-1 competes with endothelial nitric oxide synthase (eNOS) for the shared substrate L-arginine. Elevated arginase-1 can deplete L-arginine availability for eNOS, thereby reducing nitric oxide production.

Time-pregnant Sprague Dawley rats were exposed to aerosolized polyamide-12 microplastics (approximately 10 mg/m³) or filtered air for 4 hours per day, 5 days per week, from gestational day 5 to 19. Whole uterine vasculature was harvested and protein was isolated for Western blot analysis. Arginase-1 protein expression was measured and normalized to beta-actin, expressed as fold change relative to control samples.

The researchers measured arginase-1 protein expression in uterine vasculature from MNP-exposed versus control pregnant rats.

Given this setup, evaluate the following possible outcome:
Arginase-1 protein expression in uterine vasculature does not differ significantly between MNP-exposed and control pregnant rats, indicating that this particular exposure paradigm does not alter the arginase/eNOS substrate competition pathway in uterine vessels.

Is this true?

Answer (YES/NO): YES